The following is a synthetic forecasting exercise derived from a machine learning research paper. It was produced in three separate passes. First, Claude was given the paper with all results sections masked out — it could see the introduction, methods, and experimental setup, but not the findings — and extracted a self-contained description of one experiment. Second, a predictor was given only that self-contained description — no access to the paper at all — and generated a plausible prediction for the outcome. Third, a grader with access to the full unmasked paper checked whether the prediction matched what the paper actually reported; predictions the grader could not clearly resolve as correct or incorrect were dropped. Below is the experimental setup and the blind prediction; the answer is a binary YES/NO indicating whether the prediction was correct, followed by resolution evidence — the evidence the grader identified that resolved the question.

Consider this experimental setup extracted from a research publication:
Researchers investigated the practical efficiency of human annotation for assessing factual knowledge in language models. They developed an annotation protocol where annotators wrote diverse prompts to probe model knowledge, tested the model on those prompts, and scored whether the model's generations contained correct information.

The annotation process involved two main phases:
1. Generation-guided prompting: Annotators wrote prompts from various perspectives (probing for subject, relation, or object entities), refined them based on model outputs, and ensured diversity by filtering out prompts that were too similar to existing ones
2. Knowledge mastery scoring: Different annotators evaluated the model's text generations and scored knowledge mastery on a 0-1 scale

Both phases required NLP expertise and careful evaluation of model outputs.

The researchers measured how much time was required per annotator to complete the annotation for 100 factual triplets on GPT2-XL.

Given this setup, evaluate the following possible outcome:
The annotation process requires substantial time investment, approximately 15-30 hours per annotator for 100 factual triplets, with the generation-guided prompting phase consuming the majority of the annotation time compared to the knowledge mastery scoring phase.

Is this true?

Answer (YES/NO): NO